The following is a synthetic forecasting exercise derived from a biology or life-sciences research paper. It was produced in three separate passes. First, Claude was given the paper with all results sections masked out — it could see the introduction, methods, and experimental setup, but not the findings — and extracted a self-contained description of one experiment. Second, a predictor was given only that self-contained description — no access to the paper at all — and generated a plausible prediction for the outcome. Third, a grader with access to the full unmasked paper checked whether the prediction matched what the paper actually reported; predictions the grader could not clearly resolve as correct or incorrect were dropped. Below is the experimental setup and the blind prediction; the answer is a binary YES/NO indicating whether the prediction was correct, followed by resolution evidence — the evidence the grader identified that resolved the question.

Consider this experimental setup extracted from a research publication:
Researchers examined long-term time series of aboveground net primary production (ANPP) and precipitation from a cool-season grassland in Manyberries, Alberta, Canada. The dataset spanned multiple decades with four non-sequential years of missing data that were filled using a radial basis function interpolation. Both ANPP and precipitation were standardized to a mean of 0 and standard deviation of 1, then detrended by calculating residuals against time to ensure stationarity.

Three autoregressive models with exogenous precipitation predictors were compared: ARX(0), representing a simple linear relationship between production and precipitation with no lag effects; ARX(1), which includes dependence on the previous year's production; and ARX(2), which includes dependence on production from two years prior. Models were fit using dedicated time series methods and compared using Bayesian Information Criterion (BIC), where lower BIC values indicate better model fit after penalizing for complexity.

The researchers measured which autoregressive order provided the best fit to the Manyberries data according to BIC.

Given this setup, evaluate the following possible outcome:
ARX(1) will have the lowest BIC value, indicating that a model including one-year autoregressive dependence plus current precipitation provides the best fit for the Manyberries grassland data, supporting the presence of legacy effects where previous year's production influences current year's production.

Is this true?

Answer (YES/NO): NO